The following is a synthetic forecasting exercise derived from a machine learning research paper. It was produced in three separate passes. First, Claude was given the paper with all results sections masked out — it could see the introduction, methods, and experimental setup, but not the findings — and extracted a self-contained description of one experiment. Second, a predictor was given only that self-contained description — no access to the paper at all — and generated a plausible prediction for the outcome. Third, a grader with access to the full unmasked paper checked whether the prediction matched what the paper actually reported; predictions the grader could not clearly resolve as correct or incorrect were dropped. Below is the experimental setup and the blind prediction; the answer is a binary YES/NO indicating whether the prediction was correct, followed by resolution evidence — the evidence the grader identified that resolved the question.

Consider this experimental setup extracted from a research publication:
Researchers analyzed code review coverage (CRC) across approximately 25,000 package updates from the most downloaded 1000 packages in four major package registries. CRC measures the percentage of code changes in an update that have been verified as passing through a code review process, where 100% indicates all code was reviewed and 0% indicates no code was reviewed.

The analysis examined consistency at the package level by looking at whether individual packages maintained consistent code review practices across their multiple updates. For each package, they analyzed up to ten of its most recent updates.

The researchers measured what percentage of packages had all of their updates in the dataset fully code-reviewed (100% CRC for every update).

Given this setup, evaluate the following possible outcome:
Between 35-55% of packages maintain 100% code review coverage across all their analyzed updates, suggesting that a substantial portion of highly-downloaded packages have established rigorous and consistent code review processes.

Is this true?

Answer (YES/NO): NO